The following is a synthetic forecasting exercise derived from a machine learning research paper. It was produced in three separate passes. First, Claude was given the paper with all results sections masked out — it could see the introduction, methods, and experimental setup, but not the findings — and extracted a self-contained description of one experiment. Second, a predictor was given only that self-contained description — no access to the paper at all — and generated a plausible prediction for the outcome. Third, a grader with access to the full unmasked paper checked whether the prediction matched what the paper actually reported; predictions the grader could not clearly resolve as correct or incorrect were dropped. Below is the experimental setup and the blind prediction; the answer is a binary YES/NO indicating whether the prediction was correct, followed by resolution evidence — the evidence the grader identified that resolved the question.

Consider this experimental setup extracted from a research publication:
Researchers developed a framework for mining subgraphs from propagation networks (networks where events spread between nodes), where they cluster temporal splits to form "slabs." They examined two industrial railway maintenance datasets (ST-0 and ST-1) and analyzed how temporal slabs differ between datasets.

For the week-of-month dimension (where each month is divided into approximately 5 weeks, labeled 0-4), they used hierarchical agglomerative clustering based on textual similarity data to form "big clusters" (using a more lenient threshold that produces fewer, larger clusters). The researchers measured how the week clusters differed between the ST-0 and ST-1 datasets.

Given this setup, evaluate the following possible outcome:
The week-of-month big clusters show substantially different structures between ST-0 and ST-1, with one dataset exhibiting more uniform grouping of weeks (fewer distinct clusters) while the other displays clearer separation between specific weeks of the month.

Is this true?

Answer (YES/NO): NO